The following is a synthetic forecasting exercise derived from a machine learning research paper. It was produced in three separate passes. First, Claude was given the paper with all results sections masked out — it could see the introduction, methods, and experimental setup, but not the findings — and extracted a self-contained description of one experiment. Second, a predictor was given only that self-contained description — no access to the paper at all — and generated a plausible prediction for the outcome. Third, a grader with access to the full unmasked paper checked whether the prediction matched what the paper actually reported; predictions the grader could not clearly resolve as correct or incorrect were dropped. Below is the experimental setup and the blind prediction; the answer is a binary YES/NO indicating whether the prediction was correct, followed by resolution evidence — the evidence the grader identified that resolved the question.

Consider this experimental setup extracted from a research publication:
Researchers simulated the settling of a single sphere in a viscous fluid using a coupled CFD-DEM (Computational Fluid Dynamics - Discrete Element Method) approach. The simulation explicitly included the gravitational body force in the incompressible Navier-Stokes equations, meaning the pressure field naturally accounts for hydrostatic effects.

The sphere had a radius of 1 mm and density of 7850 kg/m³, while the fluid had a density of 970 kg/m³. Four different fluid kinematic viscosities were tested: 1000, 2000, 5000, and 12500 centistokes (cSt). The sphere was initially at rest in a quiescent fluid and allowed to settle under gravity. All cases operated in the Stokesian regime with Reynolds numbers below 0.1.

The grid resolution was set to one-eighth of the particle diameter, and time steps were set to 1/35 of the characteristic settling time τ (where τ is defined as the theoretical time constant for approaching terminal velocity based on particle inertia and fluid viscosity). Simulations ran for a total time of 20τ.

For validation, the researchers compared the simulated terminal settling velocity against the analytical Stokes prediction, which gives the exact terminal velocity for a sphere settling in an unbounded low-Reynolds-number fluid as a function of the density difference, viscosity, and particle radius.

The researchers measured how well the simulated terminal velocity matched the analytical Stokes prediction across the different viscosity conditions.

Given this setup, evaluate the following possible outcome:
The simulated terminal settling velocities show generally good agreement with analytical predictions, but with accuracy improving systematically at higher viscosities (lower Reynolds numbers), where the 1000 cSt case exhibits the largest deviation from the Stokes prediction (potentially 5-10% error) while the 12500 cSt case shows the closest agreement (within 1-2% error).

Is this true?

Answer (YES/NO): NO